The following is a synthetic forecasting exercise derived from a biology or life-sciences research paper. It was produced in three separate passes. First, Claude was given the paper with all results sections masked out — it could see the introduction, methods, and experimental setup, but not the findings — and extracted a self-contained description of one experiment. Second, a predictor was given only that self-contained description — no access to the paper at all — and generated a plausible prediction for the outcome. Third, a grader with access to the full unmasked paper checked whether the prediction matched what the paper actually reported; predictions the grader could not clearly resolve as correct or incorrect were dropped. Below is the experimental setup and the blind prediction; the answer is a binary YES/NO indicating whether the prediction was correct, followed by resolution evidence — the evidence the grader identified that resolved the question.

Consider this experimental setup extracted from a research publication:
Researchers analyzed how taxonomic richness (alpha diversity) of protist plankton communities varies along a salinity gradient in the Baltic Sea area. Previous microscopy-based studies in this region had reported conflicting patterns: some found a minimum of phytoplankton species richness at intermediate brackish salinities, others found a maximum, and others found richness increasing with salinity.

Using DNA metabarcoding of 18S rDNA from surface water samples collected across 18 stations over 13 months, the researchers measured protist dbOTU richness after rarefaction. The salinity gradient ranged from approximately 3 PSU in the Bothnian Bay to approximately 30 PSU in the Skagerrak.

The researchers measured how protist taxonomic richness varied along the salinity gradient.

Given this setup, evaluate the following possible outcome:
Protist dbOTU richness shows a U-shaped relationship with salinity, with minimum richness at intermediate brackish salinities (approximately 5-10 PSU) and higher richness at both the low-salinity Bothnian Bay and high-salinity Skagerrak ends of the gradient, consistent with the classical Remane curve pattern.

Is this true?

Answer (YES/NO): NO